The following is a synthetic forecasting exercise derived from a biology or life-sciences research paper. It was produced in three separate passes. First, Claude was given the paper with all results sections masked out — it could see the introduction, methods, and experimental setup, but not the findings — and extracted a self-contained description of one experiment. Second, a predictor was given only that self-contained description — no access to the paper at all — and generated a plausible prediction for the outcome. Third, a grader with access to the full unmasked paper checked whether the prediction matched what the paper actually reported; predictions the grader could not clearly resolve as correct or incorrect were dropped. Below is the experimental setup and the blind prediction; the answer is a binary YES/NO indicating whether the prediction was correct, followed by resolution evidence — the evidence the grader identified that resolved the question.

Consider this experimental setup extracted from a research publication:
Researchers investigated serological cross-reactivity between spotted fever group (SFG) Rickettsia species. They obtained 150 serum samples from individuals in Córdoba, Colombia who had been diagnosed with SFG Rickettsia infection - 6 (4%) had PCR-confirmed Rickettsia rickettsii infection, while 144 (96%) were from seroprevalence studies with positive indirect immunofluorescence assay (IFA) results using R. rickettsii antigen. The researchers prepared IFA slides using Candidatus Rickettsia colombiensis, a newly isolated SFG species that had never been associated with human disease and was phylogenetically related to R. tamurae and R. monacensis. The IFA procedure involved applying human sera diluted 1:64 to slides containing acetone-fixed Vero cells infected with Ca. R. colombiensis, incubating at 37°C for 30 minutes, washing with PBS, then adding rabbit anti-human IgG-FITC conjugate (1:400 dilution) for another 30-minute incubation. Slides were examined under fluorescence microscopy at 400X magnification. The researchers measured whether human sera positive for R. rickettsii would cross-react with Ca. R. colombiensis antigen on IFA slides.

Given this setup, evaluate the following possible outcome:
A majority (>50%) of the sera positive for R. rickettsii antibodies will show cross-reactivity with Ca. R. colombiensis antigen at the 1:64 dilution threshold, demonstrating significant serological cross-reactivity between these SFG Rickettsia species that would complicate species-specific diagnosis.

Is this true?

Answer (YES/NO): YES